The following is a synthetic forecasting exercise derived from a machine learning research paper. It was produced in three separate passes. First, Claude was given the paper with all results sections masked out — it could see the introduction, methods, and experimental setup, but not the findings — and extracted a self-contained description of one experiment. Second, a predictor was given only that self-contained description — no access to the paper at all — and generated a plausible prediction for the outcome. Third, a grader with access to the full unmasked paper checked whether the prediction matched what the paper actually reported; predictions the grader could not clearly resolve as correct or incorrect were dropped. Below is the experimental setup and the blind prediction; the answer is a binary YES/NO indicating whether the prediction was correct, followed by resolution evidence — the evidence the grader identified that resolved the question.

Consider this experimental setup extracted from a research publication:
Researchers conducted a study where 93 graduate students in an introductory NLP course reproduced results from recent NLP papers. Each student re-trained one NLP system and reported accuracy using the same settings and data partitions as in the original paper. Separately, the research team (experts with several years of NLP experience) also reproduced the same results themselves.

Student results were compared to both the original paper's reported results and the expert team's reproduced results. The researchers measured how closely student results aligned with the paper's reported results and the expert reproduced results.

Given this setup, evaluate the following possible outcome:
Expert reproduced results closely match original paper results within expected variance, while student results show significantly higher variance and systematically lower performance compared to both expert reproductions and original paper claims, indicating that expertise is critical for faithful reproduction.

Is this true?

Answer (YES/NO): NO